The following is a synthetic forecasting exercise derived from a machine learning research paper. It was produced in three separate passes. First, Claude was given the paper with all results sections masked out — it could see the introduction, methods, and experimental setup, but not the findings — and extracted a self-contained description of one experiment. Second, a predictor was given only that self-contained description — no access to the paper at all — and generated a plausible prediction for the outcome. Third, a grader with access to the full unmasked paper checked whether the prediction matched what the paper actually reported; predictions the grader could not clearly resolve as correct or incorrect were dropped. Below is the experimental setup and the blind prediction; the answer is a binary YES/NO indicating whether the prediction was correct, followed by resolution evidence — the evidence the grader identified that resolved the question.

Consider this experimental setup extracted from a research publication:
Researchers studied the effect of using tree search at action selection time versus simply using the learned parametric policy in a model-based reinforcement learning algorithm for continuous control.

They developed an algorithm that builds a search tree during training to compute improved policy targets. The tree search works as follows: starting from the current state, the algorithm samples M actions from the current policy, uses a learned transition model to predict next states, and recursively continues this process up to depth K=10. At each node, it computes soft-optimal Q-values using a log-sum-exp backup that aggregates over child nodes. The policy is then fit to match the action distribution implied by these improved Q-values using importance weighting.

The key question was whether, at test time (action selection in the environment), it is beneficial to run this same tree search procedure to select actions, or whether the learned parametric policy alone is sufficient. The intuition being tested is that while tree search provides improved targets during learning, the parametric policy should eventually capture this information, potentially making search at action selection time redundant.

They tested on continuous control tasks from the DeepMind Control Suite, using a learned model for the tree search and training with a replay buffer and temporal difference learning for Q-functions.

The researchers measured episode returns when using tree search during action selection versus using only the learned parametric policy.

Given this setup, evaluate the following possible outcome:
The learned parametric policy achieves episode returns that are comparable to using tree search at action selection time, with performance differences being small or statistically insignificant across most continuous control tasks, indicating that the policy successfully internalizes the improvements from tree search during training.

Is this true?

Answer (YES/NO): NO